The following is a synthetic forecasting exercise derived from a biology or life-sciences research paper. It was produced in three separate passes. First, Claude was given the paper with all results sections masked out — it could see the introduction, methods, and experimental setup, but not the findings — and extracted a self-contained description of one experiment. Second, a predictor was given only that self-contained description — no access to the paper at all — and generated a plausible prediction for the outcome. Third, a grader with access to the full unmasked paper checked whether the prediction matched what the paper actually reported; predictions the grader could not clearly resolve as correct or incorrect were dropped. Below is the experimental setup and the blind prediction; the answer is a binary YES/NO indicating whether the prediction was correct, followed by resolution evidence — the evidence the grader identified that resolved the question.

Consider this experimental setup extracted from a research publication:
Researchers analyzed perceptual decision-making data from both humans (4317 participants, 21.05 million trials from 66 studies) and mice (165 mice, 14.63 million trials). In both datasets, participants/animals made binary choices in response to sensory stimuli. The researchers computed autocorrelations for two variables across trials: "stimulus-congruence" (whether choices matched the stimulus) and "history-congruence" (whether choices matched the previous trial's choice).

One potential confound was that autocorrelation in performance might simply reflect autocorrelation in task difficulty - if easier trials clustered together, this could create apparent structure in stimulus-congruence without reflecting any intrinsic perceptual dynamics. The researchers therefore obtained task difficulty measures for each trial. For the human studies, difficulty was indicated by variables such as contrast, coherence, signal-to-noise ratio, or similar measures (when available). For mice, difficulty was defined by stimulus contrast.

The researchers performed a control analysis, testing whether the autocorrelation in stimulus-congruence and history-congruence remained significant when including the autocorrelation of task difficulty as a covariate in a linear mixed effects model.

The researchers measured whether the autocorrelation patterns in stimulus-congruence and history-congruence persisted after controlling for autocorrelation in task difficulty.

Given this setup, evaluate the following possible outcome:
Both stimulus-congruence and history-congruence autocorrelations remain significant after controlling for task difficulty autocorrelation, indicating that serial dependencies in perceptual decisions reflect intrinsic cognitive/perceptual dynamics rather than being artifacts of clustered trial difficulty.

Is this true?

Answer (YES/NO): YES